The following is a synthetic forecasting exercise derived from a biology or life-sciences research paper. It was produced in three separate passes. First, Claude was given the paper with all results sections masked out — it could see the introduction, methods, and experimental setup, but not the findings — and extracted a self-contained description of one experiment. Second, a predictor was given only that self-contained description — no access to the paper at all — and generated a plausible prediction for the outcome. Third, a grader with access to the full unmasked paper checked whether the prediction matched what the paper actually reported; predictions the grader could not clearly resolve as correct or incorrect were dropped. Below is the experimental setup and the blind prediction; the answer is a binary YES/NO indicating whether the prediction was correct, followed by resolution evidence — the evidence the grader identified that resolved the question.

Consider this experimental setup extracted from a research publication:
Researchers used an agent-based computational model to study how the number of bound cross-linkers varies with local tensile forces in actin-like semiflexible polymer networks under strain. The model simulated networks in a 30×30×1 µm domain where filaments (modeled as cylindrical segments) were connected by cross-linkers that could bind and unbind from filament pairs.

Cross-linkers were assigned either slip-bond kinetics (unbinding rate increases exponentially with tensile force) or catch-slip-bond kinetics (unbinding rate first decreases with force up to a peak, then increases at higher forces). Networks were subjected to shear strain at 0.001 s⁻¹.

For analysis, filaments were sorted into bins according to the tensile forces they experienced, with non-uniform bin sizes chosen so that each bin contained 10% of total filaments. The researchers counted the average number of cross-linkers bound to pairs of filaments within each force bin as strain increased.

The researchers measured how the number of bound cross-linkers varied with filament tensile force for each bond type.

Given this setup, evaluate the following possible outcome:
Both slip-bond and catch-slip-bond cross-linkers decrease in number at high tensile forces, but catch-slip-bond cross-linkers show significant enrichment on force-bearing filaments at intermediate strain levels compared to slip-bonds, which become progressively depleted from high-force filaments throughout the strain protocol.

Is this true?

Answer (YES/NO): NO